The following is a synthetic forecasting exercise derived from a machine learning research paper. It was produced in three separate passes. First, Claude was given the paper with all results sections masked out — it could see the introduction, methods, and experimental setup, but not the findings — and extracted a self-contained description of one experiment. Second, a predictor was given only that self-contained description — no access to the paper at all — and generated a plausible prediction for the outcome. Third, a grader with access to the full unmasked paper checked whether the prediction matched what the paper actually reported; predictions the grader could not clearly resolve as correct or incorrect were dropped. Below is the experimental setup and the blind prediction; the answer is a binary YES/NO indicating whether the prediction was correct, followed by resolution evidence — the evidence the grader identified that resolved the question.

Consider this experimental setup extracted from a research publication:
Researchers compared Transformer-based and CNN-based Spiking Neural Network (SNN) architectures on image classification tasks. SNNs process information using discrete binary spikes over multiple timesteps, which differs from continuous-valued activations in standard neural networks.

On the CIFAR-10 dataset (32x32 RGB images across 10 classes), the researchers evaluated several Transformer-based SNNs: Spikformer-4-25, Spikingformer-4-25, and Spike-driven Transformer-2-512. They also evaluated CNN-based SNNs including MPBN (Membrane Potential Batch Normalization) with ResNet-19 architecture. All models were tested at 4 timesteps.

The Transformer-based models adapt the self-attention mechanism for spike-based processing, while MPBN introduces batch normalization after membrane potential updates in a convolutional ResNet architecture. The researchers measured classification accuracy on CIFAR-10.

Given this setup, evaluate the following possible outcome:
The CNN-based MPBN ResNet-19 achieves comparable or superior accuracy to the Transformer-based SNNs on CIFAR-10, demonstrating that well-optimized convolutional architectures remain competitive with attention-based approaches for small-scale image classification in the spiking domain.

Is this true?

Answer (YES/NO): YES